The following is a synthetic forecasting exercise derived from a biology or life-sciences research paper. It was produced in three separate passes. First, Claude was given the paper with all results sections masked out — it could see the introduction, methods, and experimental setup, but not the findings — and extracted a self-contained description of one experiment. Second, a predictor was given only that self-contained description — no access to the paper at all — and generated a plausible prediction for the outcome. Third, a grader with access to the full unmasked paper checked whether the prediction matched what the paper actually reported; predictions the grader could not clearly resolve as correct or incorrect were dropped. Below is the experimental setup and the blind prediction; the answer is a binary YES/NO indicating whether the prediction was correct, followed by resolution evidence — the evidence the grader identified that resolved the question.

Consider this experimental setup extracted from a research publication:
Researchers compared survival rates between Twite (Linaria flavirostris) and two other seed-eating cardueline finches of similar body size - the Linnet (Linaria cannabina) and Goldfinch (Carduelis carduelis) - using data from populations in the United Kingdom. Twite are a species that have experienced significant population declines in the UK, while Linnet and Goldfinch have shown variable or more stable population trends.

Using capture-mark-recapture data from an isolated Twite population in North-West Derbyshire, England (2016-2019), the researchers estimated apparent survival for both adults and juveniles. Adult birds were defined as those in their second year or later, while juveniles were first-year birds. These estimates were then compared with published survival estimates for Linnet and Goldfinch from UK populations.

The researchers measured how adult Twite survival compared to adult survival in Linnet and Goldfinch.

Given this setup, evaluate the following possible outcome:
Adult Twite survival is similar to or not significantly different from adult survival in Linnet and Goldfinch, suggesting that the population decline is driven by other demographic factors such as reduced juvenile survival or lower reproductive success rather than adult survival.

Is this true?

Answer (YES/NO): YES